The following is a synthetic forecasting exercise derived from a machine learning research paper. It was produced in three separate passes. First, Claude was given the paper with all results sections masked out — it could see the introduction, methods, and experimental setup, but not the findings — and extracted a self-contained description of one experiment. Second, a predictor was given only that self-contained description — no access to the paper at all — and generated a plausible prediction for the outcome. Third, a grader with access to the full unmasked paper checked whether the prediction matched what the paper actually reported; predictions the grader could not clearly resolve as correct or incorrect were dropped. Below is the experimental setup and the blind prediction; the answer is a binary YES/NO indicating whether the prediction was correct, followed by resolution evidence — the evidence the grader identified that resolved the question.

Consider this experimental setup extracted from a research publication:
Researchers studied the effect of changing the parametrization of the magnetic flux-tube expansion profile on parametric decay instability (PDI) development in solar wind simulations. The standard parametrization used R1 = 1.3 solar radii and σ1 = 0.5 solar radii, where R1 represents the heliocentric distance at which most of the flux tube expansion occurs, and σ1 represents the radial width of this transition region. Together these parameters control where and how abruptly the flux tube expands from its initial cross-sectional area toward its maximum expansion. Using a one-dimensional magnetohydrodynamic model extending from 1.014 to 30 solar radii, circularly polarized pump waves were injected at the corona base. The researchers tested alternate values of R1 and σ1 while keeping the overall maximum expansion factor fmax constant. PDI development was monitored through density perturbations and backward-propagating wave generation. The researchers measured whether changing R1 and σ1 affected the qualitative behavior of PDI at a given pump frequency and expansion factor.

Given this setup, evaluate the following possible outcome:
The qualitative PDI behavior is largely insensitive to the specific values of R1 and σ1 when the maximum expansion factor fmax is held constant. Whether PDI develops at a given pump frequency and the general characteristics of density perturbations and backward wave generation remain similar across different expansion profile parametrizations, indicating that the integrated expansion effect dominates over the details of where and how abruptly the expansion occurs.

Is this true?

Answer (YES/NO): YES